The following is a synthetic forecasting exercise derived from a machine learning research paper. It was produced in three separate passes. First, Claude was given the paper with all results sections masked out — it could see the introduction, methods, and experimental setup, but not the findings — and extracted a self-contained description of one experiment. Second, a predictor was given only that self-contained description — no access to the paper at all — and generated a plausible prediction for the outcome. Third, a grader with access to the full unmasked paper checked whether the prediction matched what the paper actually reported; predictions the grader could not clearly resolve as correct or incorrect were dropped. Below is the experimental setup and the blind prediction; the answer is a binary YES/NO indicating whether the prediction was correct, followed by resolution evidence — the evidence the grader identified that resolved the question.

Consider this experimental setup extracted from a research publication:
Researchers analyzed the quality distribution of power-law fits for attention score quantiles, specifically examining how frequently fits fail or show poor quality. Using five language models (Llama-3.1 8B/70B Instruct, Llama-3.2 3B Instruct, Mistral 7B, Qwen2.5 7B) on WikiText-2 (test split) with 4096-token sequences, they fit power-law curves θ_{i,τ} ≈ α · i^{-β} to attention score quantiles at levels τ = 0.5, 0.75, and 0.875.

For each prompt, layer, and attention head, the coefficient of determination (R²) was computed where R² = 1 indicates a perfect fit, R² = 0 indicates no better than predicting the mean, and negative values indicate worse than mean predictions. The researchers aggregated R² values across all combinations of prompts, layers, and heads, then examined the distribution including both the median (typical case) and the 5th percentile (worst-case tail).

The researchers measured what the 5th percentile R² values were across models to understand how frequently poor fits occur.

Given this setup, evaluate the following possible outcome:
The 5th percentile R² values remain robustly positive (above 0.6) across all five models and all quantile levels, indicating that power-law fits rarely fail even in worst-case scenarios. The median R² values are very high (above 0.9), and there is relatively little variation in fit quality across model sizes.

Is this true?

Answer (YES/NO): NO